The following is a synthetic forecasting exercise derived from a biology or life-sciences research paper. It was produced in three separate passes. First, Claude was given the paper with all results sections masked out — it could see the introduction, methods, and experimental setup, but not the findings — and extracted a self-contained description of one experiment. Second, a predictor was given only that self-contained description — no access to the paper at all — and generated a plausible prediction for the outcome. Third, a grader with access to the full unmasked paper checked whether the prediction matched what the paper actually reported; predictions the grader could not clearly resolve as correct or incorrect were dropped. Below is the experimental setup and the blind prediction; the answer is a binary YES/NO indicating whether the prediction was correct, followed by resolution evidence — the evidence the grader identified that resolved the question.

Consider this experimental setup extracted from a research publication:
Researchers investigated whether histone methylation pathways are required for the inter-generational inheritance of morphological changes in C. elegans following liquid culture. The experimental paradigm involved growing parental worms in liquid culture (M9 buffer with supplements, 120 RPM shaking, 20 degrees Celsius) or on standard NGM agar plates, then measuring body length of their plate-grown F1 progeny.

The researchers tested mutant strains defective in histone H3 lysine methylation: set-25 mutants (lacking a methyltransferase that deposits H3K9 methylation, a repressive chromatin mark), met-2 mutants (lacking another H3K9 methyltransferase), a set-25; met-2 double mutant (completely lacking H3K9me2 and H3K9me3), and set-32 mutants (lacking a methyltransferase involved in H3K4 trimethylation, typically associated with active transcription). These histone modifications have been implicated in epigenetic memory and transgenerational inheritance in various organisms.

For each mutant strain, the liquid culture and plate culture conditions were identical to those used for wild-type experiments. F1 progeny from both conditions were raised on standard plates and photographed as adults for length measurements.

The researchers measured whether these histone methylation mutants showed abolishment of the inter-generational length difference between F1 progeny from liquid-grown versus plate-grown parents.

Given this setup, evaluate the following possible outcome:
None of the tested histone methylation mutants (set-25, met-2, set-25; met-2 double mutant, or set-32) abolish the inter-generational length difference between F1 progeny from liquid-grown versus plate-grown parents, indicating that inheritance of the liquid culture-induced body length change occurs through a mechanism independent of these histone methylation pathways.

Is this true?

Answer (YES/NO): YES